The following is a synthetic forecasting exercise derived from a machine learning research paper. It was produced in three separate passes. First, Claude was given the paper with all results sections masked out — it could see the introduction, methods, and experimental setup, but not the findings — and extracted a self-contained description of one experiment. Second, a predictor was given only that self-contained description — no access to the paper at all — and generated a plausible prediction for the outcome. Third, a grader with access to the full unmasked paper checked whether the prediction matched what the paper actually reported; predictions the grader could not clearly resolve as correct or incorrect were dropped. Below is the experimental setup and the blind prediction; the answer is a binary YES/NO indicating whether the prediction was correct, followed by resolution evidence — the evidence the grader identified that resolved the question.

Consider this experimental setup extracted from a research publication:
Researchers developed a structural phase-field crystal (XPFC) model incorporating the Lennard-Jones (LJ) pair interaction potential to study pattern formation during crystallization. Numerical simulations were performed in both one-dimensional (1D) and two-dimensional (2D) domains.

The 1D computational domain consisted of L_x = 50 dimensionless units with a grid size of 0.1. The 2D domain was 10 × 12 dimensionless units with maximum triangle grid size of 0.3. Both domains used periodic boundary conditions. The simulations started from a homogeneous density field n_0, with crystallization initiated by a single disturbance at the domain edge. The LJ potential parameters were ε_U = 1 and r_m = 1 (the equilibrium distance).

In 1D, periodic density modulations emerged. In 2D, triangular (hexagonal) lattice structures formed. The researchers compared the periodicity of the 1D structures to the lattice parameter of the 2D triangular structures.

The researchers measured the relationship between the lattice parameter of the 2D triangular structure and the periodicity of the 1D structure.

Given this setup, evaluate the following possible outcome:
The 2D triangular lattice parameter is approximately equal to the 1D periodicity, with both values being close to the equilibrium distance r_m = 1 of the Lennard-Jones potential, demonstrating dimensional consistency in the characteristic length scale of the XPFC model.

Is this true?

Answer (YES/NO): YES